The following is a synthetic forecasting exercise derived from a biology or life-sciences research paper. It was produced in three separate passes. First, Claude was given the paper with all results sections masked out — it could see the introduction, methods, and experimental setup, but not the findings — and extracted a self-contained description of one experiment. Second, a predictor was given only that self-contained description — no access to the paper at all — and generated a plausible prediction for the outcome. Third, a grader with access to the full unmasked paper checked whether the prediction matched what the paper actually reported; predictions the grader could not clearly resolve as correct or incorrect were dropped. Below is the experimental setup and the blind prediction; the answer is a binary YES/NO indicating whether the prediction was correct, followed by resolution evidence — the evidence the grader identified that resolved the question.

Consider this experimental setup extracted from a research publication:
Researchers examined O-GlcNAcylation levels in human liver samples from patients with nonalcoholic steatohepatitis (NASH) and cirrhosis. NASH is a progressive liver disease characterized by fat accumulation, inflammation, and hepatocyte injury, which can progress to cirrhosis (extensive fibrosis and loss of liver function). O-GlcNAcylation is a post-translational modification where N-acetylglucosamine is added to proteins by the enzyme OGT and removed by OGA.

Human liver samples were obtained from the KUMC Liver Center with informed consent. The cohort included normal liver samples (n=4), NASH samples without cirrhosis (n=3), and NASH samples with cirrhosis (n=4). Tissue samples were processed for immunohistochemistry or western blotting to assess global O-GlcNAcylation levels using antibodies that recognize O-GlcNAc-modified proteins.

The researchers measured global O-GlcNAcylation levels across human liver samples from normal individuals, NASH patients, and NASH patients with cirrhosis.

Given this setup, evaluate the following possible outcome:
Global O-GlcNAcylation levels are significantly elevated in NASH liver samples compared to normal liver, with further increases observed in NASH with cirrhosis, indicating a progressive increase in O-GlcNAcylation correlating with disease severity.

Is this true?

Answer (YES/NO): NO